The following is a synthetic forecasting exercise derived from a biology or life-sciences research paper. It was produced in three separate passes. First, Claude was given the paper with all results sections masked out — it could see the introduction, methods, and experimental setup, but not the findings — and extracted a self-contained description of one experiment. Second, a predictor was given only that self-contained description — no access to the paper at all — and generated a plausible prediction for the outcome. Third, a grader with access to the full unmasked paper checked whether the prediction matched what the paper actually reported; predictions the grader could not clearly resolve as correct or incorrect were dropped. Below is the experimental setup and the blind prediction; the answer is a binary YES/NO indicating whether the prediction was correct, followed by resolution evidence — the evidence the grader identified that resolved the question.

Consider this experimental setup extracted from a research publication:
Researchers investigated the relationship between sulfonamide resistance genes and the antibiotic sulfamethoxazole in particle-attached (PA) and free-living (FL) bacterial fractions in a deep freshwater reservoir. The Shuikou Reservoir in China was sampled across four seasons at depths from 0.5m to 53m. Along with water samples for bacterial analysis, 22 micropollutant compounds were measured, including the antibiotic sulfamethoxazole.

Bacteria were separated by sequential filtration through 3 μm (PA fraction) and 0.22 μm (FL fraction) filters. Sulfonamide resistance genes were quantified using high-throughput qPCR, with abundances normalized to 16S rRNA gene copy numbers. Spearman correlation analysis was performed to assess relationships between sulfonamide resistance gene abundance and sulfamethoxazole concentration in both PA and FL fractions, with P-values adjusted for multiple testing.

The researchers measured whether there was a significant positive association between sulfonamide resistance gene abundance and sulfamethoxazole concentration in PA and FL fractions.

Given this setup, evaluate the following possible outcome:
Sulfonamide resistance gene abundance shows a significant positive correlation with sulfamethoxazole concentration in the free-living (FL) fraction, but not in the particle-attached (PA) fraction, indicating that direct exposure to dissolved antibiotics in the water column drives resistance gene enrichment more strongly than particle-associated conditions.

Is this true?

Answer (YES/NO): NO